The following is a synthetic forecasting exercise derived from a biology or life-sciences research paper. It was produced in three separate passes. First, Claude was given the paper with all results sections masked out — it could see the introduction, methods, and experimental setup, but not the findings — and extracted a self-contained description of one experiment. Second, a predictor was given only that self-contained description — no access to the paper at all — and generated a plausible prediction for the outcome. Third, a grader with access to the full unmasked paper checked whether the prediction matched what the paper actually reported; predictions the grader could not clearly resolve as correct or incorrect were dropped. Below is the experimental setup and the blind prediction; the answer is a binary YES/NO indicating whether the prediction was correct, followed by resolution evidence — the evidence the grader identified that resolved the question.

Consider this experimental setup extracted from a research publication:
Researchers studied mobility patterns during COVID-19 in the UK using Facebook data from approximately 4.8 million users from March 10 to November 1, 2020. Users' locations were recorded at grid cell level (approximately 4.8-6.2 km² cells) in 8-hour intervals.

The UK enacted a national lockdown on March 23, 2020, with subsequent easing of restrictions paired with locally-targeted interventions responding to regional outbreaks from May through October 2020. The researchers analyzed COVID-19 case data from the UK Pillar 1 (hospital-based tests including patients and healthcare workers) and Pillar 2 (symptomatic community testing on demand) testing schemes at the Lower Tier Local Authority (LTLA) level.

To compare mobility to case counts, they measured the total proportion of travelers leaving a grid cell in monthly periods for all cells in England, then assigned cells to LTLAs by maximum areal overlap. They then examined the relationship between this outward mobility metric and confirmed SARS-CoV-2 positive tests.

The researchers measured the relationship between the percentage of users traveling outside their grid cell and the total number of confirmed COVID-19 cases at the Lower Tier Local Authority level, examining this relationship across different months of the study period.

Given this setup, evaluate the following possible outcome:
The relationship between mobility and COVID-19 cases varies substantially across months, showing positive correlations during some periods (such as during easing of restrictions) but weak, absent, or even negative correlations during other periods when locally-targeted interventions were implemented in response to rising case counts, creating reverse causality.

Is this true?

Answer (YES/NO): NO